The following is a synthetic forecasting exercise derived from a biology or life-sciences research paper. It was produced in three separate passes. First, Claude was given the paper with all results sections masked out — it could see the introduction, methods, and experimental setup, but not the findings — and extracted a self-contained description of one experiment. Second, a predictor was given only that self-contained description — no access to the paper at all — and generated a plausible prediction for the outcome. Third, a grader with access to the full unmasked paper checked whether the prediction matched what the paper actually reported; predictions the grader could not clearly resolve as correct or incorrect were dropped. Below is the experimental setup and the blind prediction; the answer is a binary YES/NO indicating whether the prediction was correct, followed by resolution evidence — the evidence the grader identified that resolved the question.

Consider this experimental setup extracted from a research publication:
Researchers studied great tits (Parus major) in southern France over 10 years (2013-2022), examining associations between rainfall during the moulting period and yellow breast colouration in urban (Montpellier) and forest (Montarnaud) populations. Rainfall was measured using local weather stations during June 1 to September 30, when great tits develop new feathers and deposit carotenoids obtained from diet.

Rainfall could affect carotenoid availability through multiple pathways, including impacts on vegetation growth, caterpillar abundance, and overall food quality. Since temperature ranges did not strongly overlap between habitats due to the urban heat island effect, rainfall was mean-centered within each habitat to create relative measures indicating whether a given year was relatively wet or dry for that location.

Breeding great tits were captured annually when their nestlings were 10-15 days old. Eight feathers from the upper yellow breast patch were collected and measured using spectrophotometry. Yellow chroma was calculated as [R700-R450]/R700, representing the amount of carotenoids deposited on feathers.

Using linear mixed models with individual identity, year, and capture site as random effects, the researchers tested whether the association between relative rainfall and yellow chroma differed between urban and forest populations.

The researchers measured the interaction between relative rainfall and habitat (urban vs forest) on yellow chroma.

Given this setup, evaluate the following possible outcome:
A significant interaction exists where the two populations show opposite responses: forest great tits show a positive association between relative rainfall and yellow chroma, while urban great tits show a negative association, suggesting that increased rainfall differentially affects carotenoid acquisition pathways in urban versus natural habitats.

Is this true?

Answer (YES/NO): NO